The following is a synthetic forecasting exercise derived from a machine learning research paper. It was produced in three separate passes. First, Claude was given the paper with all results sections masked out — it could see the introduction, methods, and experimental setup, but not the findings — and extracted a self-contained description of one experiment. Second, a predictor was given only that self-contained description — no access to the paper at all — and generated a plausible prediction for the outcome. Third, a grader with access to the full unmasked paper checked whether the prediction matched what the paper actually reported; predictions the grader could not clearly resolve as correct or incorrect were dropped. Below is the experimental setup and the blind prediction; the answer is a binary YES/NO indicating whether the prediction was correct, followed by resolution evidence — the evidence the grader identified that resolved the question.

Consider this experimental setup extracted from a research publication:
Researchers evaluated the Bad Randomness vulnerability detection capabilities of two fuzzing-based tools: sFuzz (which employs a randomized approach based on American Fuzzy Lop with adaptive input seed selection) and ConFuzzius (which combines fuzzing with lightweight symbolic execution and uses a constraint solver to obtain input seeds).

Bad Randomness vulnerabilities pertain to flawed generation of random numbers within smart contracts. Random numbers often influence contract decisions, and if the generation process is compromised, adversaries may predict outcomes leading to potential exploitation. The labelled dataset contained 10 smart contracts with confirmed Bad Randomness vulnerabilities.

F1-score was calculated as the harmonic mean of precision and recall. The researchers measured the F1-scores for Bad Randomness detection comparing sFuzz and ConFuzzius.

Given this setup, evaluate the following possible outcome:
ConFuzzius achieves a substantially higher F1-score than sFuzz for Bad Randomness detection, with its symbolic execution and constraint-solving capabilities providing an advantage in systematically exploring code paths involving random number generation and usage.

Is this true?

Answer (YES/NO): NO